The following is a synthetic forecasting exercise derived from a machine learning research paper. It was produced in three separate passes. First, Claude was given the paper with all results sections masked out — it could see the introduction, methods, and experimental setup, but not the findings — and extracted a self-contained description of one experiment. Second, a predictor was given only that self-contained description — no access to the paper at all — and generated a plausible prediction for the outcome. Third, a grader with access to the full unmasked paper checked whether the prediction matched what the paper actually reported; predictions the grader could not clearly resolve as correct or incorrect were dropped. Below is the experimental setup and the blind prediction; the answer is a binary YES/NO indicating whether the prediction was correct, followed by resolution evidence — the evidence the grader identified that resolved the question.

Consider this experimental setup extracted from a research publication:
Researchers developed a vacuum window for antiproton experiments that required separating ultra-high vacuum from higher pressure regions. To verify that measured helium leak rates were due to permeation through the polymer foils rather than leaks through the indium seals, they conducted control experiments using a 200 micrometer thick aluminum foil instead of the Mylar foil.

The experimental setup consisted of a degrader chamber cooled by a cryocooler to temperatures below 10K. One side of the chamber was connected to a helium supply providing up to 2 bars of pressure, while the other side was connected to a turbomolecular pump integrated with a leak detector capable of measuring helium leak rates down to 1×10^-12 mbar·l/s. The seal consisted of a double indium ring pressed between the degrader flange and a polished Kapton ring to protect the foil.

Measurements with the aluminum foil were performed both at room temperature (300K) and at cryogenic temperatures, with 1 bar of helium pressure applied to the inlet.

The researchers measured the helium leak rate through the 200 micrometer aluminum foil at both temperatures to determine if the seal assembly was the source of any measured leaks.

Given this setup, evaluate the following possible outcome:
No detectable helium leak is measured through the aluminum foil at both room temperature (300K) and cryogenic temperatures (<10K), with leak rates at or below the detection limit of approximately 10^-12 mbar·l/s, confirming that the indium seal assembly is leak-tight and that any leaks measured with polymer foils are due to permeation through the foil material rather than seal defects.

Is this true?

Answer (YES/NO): YES